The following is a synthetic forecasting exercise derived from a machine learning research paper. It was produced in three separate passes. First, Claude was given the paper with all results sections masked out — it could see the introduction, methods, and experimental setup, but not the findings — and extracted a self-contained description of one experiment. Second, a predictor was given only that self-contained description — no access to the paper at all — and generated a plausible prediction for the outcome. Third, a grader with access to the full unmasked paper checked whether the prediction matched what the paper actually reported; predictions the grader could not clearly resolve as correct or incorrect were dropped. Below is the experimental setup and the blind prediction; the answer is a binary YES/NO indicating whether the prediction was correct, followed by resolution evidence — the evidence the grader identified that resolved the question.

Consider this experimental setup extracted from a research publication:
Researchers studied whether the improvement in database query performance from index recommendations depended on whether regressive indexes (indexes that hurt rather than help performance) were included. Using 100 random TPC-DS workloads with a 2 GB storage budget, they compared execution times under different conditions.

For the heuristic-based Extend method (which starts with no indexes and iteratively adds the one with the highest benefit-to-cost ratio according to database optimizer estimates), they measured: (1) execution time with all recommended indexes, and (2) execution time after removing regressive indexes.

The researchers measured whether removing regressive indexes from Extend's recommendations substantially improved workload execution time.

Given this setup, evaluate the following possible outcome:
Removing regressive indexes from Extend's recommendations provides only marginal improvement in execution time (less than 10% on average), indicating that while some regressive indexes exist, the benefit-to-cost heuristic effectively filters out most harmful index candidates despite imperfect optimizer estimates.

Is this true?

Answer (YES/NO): YES